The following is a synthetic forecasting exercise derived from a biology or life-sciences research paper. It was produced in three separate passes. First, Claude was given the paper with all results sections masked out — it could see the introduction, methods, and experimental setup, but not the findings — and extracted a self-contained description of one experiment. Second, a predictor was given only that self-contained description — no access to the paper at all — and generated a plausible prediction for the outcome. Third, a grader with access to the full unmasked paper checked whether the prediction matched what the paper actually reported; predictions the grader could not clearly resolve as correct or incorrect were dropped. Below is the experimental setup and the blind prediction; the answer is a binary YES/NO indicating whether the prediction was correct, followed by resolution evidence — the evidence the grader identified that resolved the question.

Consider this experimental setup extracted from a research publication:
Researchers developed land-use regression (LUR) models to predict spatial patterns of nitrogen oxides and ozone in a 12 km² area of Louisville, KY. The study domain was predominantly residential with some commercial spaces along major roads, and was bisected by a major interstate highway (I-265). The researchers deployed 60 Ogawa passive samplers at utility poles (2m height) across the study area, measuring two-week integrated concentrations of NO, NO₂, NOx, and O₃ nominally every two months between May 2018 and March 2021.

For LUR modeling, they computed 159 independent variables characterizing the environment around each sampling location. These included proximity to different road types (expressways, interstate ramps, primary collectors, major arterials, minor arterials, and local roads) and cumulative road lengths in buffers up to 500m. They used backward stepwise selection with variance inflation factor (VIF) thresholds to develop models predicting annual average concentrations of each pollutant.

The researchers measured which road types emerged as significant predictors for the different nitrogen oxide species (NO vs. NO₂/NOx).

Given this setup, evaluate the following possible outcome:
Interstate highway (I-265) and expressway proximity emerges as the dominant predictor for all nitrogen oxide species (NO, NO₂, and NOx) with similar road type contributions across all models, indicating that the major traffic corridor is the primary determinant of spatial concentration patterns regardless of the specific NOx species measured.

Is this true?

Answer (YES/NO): NO